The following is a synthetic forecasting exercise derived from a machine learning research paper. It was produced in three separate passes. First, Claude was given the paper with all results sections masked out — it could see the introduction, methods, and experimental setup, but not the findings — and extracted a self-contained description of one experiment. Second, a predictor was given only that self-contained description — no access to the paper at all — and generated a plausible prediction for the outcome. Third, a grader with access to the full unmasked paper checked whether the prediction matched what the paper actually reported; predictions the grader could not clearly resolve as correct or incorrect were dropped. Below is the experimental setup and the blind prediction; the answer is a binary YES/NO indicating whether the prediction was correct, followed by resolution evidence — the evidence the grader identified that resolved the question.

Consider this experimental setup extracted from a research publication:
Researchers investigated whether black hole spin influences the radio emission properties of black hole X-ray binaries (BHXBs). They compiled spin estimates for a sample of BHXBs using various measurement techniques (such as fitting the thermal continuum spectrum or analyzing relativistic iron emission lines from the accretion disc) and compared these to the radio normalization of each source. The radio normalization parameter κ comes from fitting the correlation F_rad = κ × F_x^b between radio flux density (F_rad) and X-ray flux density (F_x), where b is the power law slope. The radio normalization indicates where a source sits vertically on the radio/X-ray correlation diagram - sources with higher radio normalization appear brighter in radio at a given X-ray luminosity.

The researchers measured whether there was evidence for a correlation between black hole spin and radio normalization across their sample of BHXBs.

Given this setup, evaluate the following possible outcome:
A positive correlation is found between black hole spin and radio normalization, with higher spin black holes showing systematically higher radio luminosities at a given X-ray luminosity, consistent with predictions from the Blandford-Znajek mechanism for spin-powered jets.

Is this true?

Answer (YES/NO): NO